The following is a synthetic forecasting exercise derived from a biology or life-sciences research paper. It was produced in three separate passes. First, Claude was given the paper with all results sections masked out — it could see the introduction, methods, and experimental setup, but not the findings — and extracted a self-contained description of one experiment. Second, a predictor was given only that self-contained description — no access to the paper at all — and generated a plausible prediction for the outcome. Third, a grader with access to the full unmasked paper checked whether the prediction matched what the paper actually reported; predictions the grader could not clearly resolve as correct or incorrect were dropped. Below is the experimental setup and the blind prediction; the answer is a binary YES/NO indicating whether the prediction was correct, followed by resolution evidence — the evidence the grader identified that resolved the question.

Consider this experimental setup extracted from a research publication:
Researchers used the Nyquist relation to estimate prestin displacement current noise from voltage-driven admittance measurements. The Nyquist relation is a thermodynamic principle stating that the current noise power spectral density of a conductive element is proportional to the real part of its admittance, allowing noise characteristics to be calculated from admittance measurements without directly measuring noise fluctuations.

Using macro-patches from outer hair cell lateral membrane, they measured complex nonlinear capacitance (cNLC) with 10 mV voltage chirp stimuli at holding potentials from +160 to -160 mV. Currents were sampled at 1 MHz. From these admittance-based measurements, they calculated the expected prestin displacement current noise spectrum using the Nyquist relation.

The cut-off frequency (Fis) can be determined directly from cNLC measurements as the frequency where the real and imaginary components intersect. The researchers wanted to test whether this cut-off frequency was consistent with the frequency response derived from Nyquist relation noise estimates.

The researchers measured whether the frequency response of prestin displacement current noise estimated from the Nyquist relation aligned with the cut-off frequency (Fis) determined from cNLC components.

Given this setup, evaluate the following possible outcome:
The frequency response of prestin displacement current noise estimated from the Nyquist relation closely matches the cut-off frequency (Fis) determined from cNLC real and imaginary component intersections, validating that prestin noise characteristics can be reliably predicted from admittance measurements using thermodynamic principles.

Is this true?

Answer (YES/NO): YES